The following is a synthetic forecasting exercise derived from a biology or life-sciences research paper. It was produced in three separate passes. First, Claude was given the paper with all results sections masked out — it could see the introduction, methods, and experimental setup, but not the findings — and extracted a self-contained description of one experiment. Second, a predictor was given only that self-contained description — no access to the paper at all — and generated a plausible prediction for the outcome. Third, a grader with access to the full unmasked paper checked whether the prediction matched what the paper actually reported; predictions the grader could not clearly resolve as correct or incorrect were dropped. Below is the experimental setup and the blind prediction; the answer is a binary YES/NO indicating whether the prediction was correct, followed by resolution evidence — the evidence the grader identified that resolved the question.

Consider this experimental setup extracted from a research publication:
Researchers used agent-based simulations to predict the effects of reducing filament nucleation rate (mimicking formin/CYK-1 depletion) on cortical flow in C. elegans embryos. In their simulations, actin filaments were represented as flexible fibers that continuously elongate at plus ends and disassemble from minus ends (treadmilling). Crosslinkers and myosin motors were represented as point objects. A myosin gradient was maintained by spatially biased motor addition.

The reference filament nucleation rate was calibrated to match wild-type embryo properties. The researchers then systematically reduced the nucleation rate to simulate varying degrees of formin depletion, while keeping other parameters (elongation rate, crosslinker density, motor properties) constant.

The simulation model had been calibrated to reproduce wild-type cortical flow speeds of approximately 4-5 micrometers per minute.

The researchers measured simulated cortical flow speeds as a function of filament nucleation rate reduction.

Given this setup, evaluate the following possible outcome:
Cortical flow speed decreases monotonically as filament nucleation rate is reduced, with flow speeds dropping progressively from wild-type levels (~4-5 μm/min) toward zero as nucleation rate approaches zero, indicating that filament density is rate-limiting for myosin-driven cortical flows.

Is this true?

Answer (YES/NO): NO